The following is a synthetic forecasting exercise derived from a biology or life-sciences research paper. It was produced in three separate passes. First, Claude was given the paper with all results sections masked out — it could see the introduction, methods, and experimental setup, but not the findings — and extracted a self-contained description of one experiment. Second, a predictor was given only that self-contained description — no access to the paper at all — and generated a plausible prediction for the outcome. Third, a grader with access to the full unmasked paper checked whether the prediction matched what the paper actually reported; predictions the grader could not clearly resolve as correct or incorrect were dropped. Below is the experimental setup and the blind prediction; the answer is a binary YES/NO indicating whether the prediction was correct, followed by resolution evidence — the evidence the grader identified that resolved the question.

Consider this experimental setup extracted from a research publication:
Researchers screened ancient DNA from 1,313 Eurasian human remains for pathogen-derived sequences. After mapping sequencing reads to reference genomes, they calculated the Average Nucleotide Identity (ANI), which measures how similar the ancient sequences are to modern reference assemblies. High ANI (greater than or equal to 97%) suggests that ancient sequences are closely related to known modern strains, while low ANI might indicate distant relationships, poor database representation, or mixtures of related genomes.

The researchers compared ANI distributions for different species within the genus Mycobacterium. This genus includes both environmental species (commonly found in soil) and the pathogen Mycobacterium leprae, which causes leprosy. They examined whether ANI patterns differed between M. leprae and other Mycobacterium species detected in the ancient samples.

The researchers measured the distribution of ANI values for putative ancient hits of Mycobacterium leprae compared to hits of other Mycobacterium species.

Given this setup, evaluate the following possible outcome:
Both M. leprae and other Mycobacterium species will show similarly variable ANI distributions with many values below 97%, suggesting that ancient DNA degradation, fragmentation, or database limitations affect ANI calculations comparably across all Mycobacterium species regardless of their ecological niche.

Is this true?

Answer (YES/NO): NO